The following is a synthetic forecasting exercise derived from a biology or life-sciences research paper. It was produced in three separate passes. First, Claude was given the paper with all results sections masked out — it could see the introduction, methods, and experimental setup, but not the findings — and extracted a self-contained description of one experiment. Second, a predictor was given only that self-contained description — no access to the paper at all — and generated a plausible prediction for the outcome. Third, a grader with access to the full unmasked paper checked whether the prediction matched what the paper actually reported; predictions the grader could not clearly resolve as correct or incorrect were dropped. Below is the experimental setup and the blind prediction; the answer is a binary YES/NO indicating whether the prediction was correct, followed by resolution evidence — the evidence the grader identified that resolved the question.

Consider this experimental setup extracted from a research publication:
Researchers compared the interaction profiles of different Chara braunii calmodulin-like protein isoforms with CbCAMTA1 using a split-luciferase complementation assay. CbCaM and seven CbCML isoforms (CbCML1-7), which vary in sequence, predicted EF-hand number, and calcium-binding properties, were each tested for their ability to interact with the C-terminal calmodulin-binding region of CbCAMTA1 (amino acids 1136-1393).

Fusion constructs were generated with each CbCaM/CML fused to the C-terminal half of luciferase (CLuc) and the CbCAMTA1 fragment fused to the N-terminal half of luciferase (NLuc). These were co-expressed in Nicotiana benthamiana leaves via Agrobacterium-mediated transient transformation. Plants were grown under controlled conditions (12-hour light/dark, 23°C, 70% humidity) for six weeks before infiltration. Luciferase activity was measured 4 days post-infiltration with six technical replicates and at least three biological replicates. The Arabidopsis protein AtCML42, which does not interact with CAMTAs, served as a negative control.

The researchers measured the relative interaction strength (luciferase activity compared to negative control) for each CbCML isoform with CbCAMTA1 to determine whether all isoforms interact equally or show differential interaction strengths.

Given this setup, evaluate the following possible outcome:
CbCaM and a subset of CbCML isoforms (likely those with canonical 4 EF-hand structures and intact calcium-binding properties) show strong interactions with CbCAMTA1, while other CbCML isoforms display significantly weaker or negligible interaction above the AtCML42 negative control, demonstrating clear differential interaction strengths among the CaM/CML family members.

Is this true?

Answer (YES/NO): NO